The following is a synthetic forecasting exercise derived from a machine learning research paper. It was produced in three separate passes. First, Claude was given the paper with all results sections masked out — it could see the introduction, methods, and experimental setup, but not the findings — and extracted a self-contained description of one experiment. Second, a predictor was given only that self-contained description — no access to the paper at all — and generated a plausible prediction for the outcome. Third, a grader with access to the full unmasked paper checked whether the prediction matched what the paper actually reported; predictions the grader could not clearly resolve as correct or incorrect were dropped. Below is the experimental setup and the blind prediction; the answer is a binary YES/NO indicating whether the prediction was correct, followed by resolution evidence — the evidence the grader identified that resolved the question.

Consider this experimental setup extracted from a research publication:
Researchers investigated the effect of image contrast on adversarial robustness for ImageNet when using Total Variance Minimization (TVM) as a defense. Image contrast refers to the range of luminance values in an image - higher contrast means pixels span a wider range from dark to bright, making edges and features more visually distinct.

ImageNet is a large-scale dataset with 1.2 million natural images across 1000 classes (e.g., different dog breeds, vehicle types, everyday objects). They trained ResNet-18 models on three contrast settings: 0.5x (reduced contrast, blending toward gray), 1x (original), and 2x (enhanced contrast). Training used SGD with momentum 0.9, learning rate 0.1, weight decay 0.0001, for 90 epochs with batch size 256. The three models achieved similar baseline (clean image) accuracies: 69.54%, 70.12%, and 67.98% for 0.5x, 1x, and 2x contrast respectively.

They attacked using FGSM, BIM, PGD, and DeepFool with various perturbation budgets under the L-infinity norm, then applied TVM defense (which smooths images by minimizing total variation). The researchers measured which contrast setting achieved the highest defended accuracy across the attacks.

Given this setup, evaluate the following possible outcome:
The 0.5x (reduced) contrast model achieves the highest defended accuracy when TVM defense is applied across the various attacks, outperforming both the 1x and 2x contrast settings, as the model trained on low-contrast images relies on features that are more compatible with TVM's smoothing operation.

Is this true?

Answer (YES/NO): NO